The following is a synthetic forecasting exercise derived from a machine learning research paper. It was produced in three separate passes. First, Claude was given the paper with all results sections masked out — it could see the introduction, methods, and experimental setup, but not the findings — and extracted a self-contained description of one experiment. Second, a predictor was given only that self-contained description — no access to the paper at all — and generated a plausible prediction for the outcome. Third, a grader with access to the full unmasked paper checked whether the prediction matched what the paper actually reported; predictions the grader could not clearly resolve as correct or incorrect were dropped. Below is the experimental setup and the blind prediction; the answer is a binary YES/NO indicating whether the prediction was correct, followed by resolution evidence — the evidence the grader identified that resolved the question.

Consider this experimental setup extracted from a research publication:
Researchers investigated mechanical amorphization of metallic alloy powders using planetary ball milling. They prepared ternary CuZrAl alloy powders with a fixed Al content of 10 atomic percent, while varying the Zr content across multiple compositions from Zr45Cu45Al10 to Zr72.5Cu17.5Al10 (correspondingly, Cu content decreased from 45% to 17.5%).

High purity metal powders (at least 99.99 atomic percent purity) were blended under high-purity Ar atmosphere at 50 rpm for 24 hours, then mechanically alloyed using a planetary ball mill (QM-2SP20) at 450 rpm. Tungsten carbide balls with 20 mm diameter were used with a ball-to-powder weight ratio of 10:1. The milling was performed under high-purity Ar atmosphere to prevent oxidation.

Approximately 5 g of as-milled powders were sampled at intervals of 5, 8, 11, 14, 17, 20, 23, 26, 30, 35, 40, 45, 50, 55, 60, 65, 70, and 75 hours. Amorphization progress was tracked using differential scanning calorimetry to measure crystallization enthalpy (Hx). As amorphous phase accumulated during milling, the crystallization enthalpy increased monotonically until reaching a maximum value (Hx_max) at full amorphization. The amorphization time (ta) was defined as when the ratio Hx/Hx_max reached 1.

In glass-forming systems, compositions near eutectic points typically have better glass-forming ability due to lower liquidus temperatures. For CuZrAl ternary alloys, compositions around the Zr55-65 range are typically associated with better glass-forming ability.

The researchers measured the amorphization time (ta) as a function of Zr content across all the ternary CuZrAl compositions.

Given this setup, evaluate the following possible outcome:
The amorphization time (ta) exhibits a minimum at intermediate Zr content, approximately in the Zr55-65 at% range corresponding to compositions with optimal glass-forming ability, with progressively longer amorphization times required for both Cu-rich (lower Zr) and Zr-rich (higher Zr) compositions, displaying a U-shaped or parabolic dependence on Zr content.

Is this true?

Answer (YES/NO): NO